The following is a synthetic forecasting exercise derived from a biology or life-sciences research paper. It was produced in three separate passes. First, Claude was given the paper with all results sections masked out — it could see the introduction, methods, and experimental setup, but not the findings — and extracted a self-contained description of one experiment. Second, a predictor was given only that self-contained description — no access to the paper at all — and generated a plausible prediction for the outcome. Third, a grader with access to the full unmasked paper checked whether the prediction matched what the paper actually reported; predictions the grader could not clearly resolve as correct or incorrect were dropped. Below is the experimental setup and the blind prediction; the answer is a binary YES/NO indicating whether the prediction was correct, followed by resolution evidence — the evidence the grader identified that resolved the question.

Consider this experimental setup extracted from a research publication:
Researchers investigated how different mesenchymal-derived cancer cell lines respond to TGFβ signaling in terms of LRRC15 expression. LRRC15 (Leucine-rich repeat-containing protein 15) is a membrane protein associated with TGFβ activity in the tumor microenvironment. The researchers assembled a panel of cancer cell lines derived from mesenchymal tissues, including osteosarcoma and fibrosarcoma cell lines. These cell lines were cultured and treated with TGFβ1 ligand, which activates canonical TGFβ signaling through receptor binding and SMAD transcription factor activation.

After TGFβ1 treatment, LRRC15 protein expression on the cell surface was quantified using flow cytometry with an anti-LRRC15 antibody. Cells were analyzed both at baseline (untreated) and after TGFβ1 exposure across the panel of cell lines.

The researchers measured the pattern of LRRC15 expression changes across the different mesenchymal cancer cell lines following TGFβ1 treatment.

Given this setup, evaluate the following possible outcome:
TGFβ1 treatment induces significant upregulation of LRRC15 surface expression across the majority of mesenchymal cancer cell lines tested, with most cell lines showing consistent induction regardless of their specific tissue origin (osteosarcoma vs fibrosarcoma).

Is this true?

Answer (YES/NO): NO